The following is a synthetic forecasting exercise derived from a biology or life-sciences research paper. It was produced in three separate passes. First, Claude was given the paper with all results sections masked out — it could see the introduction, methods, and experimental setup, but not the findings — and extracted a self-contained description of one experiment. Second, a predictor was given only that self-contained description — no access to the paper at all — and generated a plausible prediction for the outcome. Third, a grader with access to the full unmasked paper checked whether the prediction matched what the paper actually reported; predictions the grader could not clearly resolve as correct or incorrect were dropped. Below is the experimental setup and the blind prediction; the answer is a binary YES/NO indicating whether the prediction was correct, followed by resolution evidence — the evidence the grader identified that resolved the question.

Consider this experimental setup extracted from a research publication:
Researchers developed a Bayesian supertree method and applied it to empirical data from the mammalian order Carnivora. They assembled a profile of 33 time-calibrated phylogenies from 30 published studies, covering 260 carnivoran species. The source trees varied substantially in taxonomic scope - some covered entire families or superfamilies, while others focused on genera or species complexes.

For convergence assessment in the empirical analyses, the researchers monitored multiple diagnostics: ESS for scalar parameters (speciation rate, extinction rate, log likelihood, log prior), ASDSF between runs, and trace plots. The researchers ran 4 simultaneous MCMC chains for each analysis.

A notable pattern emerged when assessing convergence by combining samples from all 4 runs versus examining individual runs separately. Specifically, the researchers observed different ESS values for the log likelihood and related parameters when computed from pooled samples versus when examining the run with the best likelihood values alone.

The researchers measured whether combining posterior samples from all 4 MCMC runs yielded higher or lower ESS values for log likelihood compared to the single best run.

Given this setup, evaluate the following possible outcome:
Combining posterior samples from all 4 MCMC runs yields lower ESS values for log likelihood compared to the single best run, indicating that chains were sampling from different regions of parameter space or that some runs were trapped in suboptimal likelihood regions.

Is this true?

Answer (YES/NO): YES